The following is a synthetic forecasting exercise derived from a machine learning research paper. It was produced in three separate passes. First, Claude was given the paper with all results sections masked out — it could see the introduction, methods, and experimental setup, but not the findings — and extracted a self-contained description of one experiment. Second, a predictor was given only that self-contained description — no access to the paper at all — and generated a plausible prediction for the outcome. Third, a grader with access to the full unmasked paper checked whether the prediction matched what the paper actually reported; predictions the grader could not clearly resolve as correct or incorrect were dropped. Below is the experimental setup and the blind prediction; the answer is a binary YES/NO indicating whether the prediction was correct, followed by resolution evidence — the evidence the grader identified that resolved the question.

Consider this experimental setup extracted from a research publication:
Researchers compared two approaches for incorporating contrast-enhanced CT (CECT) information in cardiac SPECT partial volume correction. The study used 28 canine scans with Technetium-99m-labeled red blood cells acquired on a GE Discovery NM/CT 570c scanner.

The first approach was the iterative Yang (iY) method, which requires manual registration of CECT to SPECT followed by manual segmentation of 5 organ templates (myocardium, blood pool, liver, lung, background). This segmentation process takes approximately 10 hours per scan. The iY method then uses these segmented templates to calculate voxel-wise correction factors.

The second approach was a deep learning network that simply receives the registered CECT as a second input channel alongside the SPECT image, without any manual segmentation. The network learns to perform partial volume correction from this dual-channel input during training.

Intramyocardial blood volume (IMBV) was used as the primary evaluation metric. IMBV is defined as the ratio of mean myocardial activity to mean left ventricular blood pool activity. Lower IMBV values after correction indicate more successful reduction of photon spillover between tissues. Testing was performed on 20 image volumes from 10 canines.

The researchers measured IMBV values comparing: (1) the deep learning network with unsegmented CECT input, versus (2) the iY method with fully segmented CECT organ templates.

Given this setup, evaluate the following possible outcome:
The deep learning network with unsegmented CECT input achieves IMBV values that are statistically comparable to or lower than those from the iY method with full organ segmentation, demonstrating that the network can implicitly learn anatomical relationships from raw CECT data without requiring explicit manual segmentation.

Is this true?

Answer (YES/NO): YES